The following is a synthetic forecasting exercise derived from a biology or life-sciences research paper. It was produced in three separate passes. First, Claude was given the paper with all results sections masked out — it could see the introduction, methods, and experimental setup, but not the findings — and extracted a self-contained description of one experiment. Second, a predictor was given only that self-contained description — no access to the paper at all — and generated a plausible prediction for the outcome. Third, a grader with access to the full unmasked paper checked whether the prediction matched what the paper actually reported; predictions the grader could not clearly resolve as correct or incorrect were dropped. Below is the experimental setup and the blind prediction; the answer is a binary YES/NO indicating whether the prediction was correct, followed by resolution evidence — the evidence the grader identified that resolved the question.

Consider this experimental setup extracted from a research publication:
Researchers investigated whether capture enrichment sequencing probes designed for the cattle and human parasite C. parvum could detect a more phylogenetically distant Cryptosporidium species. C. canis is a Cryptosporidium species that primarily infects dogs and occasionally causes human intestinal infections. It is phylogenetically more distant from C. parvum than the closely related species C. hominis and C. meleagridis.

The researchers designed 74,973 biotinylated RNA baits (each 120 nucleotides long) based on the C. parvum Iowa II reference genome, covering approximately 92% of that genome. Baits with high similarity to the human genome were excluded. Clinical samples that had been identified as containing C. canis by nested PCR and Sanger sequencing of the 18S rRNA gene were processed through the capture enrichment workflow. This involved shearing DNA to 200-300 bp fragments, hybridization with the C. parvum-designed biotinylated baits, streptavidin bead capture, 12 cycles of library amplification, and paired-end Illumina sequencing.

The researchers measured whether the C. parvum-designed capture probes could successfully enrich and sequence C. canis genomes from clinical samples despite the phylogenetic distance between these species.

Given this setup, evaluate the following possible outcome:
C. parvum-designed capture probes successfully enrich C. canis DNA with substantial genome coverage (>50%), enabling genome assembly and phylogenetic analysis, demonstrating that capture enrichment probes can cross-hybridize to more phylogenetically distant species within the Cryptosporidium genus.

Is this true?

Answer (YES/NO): NO